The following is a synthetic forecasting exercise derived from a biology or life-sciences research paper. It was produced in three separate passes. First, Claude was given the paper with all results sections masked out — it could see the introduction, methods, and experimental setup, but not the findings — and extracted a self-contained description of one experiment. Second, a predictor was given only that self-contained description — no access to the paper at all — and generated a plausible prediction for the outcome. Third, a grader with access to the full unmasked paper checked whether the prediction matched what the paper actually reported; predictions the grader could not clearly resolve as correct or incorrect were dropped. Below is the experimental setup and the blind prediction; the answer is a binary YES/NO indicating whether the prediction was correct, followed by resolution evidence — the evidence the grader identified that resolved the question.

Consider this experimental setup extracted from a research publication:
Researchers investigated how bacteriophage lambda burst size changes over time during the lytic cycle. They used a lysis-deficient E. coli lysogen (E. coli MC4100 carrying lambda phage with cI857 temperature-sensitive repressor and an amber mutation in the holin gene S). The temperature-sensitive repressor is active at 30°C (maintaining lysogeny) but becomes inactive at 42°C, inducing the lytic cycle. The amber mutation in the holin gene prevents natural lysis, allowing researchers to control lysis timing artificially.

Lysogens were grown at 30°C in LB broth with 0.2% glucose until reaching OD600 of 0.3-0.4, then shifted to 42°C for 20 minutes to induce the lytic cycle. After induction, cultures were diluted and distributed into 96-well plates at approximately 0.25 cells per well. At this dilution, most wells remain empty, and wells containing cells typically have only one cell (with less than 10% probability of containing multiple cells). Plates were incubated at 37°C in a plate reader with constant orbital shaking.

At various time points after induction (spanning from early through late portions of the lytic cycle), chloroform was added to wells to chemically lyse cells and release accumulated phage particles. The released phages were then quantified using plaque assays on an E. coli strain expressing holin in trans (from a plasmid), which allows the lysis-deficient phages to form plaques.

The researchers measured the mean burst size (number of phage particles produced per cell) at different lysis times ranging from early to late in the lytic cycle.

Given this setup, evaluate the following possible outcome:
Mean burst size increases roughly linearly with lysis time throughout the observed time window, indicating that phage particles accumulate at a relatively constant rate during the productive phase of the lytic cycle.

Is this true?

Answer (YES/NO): NO